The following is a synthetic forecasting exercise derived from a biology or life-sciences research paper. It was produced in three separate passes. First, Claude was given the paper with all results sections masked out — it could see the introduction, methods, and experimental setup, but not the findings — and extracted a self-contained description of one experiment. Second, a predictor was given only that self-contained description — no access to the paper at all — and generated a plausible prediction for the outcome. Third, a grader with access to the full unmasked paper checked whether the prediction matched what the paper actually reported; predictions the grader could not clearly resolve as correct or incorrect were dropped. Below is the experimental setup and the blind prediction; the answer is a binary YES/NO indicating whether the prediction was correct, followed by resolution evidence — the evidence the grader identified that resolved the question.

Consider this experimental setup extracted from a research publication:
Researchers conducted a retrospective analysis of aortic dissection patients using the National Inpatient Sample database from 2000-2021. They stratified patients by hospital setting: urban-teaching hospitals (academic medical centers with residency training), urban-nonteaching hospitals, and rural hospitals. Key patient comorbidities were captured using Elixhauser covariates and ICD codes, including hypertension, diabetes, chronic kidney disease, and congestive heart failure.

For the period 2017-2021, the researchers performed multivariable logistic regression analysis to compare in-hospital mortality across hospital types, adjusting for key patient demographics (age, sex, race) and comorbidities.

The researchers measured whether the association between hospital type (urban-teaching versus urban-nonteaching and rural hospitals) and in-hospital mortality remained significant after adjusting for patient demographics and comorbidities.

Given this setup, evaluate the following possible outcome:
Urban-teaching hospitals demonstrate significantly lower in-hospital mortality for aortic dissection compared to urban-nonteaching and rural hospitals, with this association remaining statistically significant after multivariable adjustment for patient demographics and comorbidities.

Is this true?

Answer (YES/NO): NO